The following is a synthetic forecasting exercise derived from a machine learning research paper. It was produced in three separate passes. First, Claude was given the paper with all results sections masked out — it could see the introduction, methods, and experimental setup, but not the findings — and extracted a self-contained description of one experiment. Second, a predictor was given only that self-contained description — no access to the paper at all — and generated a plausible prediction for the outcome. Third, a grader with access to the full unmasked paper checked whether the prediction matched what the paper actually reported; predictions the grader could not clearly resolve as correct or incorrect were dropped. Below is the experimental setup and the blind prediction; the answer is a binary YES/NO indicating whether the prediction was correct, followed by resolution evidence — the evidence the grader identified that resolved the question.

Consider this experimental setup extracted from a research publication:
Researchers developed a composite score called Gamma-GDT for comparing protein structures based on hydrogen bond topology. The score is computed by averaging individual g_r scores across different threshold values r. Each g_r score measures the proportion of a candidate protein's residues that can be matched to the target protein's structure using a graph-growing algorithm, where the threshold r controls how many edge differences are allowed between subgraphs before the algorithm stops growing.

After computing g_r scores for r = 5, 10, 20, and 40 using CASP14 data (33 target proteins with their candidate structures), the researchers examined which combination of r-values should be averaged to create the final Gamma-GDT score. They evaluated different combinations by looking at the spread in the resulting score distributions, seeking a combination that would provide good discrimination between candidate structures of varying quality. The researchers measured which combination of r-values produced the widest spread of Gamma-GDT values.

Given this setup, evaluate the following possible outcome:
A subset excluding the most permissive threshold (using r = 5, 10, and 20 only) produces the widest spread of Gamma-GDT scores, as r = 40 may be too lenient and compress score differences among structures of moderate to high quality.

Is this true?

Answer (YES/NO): NO